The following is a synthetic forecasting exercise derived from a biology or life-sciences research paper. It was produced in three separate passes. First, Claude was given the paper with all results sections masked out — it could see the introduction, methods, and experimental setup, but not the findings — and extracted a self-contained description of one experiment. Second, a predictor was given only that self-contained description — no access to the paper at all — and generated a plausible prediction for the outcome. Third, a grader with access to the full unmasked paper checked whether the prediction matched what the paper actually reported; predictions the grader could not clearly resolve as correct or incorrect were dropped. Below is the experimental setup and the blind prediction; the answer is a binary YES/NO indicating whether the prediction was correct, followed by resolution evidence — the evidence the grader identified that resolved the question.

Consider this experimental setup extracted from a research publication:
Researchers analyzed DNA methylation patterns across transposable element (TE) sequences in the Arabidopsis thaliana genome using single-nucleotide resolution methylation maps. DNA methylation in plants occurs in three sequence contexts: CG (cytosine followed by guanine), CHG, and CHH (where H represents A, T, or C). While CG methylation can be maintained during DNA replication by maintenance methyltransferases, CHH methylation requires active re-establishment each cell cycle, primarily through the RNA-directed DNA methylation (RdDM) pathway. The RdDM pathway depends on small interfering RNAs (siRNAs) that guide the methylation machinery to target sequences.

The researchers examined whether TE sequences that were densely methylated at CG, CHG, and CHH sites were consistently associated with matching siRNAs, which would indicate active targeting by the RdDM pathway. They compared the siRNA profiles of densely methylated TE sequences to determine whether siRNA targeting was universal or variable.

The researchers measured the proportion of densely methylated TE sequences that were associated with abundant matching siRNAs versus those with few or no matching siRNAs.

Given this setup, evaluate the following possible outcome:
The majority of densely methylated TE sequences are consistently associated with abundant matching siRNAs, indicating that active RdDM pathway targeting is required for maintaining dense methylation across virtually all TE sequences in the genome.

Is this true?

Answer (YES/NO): NO